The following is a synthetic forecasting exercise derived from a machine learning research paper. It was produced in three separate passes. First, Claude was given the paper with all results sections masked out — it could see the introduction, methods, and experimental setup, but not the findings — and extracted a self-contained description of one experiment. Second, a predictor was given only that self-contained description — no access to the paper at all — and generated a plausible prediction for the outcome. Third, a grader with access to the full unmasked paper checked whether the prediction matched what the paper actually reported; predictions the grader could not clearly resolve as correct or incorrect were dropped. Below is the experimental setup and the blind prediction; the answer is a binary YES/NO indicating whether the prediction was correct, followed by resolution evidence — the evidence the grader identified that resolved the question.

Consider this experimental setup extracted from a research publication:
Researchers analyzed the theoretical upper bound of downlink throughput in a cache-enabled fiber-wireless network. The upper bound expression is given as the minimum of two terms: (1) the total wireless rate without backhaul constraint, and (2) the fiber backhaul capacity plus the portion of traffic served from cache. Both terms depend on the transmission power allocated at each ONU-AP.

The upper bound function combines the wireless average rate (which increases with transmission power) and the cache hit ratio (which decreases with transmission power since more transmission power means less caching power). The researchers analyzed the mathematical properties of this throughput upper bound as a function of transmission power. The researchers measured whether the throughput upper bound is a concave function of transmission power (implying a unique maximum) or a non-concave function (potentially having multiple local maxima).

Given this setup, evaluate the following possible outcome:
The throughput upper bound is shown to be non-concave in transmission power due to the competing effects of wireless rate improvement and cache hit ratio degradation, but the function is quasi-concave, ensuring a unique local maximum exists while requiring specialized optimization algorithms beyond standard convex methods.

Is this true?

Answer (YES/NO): NO